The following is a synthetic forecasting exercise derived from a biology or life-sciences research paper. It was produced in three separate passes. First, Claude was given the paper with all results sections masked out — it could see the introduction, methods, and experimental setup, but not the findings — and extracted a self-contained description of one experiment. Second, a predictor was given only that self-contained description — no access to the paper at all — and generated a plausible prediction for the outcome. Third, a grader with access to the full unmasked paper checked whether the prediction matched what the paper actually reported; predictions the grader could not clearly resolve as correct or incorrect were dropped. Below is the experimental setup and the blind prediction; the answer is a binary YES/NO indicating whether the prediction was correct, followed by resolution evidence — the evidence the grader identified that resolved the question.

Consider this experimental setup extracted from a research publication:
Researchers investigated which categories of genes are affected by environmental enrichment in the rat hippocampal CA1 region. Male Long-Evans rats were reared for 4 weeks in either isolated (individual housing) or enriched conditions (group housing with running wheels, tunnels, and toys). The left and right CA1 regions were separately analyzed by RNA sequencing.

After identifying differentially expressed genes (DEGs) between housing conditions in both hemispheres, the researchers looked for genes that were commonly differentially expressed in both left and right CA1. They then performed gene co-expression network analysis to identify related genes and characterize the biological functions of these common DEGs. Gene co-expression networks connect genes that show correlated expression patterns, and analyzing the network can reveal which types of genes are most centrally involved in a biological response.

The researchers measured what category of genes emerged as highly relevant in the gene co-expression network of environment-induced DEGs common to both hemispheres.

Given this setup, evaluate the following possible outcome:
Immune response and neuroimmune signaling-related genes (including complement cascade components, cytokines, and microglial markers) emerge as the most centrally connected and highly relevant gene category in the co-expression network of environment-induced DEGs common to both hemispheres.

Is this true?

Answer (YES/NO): NO